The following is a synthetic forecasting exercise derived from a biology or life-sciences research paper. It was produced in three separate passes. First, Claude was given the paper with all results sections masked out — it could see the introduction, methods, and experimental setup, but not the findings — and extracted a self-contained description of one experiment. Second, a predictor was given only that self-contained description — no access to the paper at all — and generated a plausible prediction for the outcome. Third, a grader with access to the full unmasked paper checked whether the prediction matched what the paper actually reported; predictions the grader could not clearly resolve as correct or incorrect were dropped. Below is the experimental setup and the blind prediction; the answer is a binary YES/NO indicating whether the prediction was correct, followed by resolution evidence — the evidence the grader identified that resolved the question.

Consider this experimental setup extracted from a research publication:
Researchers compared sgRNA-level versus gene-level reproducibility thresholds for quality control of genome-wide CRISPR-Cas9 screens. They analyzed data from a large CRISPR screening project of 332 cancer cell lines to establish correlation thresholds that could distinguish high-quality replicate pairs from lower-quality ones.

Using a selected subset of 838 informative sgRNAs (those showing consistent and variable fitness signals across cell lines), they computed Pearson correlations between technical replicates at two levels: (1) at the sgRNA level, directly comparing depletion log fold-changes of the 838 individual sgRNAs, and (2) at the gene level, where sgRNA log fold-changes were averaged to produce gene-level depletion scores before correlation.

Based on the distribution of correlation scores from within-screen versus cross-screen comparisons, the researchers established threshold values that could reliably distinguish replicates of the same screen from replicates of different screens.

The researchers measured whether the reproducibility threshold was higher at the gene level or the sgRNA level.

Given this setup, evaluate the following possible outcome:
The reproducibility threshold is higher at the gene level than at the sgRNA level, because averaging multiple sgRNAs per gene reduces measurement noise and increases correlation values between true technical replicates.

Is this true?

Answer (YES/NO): YES